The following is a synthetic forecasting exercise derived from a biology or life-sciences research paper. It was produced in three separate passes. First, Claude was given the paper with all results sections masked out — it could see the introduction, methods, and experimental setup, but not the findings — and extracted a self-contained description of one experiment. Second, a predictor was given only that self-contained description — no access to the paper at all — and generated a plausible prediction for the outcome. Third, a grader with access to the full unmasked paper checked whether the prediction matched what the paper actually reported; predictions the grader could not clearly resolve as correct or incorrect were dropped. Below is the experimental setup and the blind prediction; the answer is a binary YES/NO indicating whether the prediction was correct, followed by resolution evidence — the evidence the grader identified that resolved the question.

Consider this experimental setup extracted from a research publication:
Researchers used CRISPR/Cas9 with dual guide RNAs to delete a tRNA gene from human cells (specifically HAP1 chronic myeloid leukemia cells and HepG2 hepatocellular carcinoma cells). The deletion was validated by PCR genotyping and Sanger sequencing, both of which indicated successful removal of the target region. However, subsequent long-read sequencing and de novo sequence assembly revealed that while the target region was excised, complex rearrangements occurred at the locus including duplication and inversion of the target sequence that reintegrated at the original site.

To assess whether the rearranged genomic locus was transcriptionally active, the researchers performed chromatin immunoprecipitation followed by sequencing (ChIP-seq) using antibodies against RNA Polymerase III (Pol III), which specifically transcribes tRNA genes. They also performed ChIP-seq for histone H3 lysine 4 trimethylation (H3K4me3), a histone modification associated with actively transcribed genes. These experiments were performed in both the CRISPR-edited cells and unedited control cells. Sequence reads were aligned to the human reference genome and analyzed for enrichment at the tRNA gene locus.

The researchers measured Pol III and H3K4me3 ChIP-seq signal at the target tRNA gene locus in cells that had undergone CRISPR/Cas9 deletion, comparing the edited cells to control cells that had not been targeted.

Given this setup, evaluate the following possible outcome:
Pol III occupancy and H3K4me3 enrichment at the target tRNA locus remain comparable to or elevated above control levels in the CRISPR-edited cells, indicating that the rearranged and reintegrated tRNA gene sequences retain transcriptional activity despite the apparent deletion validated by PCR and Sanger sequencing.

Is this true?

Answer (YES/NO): NO